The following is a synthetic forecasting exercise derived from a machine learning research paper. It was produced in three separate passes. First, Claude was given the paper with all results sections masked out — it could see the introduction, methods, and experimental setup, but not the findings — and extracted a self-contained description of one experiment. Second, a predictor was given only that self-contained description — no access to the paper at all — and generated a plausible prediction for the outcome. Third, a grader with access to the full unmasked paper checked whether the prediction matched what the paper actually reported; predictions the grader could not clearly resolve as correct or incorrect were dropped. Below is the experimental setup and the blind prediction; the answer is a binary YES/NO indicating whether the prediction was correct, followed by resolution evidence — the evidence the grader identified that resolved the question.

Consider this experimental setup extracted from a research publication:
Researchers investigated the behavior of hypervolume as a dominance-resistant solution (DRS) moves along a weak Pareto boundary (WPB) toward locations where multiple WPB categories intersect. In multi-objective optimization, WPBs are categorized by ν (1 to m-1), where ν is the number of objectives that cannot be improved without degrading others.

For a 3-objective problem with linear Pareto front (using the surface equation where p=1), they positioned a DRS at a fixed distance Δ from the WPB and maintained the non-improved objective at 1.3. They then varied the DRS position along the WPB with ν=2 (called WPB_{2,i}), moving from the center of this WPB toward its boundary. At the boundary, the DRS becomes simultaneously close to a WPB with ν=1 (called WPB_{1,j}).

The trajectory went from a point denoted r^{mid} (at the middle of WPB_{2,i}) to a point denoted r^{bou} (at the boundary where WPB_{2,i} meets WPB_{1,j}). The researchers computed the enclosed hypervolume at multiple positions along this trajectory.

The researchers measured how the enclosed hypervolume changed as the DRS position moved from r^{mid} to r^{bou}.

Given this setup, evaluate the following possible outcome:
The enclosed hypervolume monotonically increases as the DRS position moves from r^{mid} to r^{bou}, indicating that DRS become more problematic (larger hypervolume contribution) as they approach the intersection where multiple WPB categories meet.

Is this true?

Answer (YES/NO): NO